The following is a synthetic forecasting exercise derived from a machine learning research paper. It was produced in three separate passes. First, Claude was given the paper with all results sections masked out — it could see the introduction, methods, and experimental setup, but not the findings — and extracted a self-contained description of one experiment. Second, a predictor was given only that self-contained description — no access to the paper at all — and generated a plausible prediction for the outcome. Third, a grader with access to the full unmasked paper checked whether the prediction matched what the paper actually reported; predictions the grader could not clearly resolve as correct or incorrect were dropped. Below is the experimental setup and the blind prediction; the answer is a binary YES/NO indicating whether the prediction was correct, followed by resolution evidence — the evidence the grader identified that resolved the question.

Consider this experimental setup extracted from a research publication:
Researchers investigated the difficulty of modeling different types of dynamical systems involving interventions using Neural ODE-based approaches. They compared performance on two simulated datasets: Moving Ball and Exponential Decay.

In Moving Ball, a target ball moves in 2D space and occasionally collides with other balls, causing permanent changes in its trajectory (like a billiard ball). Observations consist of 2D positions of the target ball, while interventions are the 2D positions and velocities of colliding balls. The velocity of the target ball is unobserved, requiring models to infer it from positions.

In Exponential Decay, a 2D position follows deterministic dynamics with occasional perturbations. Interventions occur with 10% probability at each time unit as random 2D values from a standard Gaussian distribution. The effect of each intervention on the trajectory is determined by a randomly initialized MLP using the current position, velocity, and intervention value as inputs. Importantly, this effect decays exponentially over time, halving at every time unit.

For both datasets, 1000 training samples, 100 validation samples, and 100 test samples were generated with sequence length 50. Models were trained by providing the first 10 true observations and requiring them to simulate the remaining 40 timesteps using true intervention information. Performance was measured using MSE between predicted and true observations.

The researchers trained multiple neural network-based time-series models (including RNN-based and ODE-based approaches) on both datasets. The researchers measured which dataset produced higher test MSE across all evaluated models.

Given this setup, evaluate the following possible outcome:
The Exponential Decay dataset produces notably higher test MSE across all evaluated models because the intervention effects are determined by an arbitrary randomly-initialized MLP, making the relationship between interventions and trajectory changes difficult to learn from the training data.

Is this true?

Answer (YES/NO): NO